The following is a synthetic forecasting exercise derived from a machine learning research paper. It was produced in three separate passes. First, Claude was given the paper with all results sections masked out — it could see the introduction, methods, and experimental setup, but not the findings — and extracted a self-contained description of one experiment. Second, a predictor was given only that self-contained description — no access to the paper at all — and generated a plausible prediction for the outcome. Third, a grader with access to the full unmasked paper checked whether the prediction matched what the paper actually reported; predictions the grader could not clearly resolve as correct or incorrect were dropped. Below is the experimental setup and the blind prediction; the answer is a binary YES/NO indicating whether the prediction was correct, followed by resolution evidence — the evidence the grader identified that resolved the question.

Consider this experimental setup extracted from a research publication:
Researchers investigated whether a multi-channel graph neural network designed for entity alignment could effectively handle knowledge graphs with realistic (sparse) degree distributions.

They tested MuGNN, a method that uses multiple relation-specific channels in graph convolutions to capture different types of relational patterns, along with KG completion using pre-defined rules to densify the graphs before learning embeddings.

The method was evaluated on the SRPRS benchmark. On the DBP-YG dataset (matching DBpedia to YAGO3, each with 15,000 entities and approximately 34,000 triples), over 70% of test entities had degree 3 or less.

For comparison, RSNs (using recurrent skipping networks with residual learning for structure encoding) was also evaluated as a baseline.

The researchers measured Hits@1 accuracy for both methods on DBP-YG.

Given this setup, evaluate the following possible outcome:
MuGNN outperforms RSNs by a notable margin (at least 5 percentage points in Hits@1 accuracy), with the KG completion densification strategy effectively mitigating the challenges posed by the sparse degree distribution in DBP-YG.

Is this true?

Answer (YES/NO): NO